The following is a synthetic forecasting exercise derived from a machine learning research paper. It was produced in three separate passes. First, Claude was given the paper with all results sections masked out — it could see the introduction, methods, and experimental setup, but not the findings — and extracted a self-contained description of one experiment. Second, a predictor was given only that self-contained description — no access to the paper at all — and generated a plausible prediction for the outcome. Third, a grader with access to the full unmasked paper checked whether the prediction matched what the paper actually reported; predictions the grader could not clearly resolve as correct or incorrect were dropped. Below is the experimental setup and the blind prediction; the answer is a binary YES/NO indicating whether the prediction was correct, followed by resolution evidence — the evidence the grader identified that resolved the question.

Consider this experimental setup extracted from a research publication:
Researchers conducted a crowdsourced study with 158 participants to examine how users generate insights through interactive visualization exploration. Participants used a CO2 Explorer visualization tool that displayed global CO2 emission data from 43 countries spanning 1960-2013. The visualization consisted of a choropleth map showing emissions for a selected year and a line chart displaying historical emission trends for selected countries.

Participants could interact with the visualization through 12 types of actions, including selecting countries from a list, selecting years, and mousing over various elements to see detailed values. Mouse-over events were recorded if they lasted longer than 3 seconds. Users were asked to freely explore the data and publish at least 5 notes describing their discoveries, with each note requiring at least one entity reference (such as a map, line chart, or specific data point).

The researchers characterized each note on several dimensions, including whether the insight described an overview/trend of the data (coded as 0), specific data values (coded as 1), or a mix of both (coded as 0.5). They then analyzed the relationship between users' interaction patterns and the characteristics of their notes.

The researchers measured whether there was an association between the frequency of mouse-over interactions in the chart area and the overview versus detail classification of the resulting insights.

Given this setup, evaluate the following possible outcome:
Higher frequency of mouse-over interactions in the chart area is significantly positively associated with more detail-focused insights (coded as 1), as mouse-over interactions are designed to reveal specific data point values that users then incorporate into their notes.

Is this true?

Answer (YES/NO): YES